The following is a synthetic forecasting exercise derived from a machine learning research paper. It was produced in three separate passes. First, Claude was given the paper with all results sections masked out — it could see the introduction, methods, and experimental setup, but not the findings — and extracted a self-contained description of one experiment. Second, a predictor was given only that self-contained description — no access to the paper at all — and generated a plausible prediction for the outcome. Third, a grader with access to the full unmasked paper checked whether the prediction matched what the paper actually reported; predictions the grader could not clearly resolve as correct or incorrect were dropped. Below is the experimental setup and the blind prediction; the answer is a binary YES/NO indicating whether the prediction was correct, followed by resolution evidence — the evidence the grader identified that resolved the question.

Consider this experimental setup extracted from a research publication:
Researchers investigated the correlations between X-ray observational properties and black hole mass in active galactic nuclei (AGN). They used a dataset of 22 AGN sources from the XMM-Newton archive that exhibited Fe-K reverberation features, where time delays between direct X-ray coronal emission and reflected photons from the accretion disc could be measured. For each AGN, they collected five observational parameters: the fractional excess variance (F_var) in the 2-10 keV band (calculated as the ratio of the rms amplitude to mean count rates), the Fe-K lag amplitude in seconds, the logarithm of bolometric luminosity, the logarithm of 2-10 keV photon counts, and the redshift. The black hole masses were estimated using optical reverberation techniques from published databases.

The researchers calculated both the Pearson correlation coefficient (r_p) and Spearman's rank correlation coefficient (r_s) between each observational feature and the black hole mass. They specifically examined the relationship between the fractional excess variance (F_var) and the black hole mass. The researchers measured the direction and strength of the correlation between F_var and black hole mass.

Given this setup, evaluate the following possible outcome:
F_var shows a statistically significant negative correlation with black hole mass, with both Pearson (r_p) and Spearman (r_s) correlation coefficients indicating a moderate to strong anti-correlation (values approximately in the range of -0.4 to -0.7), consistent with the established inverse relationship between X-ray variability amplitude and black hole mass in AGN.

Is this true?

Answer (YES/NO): YES